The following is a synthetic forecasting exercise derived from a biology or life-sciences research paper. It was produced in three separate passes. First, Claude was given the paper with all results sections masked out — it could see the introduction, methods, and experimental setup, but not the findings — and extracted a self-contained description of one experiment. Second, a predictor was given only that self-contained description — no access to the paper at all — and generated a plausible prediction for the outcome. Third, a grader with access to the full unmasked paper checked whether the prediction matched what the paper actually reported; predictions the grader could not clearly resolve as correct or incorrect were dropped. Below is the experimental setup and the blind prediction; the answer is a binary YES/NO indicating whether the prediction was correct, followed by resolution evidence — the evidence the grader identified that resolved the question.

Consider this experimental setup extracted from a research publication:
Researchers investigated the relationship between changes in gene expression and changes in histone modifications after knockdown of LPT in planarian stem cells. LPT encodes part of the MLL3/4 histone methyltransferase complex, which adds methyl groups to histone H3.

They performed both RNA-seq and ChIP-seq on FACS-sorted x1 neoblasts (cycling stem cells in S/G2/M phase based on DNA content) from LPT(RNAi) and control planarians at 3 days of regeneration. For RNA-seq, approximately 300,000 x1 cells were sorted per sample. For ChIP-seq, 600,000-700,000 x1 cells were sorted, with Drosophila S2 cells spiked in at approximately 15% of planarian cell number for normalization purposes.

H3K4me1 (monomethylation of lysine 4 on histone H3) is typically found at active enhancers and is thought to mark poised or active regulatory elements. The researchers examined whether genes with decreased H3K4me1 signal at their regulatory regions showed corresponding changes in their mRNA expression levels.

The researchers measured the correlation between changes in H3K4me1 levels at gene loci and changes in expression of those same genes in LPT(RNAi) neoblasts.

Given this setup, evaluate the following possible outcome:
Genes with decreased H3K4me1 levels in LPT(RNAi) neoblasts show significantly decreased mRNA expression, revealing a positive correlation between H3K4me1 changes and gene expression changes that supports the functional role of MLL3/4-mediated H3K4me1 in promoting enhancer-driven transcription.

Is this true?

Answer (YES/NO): NO